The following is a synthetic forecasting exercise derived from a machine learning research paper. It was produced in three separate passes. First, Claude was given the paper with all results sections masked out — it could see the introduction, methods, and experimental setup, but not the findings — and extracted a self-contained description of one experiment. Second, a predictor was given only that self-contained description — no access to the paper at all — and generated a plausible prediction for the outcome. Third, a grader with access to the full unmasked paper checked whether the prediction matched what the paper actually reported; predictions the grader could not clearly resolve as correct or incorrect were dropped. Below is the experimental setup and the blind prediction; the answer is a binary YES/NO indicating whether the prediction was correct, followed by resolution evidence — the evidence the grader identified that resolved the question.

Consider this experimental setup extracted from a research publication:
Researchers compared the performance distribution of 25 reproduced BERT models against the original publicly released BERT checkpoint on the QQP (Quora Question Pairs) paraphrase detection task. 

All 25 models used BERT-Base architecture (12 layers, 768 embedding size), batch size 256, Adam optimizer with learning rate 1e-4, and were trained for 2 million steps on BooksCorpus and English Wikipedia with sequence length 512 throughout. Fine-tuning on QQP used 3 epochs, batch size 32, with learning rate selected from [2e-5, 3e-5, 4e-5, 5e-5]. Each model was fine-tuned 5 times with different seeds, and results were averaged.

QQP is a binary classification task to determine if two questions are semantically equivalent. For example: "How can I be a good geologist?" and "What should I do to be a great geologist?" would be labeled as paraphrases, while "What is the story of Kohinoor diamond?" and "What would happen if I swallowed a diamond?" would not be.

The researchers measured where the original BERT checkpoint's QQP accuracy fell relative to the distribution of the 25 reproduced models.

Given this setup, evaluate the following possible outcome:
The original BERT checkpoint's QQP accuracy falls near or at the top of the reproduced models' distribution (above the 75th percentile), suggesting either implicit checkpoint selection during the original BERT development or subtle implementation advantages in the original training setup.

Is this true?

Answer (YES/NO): YES